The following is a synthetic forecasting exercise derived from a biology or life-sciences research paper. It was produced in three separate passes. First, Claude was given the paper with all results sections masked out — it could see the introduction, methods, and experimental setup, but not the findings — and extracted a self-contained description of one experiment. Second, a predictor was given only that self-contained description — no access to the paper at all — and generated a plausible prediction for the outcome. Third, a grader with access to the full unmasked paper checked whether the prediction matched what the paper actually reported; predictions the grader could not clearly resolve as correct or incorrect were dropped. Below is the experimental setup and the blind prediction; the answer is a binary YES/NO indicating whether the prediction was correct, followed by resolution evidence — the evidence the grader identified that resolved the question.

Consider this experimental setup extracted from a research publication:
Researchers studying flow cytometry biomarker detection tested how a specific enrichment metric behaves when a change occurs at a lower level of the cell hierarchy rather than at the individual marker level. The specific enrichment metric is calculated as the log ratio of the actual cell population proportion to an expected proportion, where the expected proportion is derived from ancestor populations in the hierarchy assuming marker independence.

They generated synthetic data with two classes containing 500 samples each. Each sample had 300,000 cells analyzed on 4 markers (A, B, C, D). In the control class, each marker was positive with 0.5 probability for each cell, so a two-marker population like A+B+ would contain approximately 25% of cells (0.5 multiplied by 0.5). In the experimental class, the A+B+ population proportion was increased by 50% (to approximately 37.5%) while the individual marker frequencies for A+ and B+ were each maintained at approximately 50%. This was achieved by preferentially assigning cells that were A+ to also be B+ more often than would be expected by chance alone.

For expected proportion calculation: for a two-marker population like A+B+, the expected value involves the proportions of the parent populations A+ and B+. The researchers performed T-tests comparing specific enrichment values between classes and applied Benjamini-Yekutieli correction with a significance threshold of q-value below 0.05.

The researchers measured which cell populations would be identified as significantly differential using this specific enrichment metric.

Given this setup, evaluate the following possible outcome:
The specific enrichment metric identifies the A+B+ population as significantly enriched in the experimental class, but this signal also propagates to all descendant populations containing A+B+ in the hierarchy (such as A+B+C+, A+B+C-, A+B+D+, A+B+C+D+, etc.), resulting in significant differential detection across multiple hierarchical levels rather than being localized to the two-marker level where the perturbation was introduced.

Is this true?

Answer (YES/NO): NO